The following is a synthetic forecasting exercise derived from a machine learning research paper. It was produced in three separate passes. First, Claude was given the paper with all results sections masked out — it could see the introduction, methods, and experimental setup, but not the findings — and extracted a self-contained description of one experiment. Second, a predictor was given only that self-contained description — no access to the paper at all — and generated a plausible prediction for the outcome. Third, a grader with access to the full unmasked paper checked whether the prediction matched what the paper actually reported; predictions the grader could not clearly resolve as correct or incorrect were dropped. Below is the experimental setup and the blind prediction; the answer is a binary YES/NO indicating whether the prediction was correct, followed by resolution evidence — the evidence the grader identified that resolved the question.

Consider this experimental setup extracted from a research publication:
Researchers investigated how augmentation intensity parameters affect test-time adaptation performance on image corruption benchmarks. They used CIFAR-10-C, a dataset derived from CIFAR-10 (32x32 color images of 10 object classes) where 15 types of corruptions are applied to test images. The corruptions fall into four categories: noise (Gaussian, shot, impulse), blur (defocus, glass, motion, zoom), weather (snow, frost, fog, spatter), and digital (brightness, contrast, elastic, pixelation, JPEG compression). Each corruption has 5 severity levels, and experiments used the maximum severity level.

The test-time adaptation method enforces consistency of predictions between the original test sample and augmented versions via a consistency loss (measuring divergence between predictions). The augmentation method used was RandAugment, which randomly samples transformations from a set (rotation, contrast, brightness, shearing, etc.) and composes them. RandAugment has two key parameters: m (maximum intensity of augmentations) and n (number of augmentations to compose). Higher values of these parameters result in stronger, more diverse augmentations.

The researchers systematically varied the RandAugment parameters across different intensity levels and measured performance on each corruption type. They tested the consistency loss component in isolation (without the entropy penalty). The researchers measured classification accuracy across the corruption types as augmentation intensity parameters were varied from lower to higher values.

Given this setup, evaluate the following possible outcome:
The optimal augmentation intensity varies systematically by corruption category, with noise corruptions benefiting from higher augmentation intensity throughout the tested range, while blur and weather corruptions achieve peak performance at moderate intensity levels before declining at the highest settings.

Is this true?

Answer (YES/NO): NO